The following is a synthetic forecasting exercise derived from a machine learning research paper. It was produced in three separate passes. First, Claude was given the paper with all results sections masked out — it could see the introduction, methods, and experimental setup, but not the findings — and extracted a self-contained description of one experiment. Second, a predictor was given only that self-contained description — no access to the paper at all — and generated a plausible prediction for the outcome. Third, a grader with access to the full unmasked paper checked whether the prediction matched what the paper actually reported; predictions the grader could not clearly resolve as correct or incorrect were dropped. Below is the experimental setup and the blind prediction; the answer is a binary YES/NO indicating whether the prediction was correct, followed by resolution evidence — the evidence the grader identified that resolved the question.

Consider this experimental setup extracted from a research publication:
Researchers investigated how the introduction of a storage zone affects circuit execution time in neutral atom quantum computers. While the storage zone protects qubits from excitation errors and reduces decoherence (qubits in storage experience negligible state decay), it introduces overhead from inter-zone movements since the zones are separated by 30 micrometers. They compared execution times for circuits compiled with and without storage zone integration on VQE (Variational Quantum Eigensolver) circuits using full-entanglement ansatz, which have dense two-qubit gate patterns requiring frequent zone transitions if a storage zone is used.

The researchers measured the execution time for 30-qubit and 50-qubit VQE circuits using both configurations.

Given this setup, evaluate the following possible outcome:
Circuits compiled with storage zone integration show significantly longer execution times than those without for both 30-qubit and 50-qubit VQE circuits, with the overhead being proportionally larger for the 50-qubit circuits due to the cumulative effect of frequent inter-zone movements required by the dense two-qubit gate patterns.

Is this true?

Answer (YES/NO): YES